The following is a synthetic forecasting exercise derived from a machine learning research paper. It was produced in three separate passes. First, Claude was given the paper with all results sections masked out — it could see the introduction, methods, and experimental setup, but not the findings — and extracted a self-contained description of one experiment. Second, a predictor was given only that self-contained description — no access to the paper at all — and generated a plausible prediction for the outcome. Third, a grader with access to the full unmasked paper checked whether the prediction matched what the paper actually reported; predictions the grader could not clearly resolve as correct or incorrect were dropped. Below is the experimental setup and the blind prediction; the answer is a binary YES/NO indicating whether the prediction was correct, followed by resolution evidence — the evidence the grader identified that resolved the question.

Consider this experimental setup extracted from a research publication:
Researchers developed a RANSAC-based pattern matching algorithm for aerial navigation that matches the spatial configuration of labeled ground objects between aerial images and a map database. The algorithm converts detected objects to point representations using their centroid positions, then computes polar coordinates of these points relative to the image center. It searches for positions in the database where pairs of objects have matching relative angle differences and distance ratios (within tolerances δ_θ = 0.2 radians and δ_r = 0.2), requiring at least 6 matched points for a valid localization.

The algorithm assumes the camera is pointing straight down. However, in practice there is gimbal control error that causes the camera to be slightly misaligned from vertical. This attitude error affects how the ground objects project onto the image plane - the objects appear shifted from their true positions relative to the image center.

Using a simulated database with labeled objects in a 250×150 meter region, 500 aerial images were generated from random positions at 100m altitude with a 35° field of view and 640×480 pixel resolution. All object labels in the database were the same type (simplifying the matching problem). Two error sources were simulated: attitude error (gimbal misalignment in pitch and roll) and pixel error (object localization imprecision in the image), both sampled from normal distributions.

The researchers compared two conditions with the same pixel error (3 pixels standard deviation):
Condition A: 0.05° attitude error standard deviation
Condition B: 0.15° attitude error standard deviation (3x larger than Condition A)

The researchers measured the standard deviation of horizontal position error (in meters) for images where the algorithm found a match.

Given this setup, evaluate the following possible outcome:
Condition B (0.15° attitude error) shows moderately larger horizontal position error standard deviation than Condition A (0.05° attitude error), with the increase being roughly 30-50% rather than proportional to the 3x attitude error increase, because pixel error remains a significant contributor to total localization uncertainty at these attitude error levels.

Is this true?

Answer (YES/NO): NO